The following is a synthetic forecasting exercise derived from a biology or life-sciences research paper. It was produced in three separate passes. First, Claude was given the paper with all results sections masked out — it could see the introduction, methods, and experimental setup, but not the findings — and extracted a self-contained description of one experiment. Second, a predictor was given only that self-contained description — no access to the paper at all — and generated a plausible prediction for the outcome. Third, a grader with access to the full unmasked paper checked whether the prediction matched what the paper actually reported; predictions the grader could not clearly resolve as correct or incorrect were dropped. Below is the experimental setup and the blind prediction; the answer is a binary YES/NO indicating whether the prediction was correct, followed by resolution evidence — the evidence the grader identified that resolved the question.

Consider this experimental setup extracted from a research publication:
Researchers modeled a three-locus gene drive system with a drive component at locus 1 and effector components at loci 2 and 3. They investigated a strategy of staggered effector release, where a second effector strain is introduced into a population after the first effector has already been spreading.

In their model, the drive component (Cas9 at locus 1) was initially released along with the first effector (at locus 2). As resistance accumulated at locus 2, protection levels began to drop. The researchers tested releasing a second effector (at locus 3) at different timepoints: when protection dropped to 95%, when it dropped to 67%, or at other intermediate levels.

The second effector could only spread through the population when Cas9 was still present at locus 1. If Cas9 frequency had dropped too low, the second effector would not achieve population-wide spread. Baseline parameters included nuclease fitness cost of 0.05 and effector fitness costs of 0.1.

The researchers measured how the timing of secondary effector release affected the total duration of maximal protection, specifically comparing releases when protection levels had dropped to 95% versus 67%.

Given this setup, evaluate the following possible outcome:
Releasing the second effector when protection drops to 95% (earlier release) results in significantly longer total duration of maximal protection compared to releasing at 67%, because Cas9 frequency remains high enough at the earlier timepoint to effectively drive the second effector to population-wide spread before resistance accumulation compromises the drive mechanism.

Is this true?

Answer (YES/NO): YES